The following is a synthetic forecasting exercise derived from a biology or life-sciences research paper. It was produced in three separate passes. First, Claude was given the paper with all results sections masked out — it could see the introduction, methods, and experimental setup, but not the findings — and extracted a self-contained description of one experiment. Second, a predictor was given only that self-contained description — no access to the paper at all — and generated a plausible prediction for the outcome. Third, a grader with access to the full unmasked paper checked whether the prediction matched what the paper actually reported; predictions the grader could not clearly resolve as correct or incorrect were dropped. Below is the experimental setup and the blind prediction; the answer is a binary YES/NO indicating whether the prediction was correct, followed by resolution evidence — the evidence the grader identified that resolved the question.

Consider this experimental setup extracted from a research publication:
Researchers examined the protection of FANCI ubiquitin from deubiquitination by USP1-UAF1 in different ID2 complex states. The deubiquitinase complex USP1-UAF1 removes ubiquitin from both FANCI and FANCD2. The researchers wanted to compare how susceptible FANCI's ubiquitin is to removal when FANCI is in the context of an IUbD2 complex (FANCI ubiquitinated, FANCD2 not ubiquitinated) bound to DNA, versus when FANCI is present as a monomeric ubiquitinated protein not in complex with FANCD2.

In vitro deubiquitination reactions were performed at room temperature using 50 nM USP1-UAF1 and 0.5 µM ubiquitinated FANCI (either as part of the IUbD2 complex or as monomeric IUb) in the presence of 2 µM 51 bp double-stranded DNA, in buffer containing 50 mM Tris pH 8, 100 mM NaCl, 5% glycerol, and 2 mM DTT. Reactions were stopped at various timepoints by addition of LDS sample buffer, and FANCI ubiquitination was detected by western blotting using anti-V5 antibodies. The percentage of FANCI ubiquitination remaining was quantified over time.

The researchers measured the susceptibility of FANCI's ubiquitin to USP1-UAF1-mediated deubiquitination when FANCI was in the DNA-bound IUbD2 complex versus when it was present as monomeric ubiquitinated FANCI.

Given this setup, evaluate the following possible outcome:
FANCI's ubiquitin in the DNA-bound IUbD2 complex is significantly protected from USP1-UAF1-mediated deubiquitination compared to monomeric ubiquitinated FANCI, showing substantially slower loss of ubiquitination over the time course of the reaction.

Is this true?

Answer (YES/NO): YES